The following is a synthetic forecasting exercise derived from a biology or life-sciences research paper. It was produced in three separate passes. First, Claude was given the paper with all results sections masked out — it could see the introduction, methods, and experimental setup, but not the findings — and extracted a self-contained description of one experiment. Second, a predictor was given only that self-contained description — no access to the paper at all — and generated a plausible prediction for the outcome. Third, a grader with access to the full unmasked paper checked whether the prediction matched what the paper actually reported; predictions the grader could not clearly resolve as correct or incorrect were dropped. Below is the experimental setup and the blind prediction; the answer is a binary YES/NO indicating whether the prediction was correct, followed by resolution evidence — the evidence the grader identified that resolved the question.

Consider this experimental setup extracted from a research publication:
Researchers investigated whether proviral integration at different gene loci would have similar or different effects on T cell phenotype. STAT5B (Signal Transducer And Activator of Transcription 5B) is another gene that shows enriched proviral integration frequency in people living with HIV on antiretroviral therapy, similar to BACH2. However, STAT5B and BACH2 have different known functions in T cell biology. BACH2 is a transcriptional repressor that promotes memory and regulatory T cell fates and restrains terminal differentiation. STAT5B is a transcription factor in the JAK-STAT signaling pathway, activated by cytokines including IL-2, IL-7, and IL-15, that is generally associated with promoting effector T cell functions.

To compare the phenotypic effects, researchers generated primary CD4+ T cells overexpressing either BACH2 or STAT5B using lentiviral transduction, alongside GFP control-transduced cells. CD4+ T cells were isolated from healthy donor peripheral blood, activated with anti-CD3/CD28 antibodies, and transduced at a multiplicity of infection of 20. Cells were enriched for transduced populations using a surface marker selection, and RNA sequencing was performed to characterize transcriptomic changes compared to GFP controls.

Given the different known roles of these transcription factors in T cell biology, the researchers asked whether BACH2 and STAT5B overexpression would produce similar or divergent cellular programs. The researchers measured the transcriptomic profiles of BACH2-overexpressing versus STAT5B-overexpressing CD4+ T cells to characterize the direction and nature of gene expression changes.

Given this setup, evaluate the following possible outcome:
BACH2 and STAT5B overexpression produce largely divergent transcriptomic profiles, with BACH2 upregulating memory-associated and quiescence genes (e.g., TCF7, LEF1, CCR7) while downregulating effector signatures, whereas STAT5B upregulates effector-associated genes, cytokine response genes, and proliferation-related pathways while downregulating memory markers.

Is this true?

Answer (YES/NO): NO